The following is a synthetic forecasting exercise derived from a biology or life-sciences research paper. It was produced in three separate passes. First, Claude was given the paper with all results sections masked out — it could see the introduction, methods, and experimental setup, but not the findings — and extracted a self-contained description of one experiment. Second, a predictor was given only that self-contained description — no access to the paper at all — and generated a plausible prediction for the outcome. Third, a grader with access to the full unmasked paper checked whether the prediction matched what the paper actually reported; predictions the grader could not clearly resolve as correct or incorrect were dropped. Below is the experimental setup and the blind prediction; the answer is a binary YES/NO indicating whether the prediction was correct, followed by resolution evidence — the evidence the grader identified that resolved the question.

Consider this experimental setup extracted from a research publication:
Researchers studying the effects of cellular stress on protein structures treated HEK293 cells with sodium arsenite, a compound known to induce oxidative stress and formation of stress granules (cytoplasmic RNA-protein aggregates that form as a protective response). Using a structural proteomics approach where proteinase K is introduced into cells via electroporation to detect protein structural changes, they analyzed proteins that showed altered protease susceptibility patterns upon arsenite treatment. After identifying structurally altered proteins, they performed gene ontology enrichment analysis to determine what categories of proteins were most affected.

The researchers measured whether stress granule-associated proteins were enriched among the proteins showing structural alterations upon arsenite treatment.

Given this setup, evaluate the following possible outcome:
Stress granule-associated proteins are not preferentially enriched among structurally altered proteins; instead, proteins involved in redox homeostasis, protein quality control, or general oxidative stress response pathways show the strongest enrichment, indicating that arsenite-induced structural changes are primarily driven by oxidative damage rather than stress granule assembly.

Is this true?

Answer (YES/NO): NO